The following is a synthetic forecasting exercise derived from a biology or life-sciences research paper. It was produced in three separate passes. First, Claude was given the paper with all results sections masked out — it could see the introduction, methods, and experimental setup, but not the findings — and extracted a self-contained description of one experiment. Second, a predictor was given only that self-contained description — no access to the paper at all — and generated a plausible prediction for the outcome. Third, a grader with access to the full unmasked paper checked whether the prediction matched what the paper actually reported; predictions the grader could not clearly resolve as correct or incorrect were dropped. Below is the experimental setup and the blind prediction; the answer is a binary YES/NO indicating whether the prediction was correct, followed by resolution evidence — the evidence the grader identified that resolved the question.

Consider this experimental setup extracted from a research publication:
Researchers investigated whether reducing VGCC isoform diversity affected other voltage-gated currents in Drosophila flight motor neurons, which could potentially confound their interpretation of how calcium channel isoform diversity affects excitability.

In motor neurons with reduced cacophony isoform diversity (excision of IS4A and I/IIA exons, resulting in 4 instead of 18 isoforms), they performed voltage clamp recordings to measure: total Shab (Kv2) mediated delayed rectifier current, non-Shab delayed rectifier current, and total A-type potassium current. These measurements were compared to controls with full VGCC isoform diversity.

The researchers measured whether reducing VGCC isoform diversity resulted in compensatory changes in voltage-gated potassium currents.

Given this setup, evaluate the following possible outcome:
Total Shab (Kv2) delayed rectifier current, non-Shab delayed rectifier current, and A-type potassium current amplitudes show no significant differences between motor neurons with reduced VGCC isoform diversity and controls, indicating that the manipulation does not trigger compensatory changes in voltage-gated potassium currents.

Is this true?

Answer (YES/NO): YES